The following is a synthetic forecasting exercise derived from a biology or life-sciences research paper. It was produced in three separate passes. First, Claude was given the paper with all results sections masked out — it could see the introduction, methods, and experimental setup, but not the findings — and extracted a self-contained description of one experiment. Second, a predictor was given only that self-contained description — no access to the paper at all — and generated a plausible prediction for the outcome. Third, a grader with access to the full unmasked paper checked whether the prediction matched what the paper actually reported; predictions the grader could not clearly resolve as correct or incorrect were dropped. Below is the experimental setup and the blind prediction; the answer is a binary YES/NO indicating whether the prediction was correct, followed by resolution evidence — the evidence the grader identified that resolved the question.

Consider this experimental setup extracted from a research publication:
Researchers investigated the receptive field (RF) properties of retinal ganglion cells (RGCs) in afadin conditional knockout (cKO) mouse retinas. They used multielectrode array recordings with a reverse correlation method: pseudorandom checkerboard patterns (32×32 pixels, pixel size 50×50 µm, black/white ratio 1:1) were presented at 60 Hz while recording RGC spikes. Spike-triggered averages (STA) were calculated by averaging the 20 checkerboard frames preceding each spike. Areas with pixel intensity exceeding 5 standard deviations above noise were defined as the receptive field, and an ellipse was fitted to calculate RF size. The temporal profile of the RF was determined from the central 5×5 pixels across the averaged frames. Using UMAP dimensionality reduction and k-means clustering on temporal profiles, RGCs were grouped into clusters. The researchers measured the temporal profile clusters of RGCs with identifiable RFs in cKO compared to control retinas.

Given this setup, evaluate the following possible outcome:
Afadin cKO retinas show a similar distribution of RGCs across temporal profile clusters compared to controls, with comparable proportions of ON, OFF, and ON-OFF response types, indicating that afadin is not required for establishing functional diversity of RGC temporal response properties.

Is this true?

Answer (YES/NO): NO